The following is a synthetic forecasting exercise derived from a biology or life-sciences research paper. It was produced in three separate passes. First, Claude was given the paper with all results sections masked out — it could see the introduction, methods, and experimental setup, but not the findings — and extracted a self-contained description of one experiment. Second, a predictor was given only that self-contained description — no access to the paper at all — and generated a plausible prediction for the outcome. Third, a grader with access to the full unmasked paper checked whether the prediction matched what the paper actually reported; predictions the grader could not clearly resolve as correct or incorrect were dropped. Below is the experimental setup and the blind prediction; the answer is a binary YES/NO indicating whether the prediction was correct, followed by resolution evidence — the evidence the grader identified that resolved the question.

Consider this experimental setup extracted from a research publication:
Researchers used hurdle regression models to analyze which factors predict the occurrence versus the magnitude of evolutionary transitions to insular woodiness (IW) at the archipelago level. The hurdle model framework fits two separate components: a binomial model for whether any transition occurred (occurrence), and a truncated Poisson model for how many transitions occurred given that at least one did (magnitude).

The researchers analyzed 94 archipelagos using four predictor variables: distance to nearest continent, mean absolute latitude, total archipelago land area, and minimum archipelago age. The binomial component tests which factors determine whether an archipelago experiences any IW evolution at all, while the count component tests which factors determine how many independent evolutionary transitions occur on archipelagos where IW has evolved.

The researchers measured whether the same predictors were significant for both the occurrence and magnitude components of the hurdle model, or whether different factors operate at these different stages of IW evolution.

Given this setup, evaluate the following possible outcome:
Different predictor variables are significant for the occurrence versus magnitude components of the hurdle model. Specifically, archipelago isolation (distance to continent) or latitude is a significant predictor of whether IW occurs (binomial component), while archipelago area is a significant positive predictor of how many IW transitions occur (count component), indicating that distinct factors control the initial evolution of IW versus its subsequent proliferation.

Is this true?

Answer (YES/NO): NO